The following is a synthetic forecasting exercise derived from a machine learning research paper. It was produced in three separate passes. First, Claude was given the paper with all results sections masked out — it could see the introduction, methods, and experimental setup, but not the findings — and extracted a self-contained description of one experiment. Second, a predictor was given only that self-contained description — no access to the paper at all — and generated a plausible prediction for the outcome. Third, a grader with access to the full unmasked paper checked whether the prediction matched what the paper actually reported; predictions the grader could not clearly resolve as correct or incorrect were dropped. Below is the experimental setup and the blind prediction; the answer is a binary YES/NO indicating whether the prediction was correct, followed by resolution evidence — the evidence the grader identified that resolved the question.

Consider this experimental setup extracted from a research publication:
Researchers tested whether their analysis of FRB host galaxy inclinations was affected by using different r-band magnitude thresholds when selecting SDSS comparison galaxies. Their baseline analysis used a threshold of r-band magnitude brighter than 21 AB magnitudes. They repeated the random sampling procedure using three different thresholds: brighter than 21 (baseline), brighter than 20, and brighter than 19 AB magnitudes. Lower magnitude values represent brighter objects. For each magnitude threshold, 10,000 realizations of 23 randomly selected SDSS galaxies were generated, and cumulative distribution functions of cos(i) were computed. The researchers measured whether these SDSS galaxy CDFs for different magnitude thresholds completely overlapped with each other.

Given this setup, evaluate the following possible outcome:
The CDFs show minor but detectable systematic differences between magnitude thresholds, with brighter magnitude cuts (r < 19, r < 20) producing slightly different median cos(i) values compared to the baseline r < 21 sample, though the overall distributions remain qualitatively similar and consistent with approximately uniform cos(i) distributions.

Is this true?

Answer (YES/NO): NO